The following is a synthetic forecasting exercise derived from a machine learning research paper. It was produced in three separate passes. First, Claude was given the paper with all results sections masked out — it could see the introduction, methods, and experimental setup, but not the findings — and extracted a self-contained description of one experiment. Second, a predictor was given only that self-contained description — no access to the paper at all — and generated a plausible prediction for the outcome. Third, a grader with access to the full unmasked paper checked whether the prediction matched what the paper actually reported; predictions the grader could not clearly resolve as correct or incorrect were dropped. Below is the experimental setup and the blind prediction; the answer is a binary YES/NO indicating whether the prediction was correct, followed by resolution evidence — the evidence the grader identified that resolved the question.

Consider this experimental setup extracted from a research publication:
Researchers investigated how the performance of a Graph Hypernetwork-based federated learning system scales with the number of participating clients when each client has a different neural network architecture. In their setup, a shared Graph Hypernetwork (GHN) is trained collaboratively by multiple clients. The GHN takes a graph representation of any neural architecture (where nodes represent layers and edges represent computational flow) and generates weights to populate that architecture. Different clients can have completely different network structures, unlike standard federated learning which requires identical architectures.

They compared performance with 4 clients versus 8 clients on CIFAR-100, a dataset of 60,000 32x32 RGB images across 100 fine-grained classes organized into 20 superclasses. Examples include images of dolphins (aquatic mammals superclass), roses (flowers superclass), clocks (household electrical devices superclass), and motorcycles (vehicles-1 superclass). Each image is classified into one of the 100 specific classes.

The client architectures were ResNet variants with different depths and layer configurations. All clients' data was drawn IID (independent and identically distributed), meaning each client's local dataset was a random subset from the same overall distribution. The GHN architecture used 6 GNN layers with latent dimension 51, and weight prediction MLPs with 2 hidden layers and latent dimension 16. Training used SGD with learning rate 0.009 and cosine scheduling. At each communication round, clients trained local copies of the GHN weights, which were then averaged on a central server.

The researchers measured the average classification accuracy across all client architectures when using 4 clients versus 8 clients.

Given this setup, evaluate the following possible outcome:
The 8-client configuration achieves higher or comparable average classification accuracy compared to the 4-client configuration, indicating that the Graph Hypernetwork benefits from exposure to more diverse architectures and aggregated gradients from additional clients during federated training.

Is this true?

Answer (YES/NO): NO